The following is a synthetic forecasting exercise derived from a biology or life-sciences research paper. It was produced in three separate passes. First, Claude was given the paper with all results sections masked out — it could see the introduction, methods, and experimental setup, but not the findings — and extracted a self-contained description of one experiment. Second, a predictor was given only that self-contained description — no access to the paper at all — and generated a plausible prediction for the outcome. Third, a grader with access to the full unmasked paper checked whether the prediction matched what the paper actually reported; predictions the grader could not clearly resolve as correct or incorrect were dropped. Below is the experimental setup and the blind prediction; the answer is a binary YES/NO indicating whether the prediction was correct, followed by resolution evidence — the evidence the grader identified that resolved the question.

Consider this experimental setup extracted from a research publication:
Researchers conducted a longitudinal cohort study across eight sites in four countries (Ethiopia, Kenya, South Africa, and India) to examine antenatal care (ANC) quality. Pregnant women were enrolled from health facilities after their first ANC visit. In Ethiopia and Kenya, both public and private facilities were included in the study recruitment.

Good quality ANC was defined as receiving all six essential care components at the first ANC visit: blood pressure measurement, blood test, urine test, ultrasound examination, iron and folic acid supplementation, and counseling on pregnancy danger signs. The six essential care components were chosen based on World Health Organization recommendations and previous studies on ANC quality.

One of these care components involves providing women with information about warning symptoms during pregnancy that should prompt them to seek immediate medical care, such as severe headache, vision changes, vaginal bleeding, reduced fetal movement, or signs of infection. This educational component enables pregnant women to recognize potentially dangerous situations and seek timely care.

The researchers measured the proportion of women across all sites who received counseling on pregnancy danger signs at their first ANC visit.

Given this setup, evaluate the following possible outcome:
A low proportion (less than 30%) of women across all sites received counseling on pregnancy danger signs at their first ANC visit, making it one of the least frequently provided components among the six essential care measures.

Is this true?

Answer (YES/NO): NO